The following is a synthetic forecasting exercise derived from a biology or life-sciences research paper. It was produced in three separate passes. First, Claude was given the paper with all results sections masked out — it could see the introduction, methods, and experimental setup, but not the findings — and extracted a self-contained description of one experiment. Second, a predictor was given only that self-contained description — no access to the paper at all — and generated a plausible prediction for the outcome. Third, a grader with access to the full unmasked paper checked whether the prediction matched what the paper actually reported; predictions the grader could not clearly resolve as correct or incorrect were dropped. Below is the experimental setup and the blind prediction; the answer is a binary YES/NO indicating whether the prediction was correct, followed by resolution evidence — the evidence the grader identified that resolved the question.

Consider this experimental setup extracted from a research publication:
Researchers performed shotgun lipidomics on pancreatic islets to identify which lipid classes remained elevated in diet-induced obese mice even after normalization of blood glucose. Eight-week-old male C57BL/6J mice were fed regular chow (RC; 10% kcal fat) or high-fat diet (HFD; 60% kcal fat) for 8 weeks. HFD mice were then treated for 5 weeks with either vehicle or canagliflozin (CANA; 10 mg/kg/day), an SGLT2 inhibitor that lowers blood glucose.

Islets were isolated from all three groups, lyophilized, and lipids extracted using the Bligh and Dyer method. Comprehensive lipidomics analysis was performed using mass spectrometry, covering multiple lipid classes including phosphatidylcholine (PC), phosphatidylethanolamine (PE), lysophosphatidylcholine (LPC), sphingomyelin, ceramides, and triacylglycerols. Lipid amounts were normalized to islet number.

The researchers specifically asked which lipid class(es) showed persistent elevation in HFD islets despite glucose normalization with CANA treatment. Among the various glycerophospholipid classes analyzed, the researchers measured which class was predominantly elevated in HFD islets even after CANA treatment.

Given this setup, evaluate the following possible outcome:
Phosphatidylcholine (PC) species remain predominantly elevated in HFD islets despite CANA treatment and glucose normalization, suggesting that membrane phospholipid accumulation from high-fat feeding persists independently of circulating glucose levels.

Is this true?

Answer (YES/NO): NO